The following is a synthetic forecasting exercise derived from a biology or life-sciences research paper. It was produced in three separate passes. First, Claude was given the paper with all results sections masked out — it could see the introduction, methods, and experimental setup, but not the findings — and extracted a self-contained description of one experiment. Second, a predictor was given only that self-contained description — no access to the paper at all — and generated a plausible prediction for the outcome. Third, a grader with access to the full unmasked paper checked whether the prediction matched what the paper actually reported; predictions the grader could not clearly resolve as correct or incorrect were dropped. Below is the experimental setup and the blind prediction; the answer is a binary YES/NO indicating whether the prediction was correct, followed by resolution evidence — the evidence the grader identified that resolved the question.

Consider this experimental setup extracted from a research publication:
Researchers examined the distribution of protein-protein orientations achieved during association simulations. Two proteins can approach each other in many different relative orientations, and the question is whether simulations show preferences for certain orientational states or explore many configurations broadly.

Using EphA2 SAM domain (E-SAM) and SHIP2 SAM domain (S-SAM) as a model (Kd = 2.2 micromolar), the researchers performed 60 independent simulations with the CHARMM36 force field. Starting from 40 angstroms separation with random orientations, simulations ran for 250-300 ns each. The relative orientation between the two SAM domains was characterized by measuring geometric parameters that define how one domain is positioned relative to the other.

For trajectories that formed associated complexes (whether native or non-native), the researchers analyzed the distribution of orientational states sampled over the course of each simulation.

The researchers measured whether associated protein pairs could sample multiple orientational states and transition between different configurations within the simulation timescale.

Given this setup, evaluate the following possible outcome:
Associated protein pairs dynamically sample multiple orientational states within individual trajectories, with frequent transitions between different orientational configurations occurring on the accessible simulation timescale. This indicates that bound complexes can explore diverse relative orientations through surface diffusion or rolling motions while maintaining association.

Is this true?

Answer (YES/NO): NO